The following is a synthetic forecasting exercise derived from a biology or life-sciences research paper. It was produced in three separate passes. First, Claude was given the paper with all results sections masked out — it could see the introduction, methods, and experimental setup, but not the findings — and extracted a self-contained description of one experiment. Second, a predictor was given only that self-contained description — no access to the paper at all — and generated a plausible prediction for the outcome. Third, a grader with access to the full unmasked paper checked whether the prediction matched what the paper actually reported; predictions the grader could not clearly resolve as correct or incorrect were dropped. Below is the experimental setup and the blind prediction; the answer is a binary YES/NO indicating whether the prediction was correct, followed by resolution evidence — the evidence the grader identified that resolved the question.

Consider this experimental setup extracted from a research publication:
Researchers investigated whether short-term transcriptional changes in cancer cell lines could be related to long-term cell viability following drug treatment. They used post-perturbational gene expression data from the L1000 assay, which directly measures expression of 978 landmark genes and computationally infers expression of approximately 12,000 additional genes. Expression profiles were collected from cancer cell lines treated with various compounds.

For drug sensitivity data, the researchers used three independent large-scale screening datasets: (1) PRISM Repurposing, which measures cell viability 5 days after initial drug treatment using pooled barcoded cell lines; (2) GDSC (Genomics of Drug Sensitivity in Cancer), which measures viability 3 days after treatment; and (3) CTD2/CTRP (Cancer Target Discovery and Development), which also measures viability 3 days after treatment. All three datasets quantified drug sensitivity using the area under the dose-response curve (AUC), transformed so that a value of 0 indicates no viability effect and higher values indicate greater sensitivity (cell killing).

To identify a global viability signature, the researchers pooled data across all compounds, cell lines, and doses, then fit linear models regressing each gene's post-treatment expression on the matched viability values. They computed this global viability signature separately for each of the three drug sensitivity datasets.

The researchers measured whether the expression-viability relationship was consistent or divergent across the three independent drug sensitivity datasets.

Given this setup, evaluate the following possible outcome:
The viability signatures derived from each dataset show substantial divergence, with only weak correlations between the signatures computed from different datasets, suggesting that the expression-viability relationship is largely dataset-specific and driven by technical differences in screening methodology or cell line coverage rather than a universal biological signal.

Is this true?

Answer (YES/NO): NO